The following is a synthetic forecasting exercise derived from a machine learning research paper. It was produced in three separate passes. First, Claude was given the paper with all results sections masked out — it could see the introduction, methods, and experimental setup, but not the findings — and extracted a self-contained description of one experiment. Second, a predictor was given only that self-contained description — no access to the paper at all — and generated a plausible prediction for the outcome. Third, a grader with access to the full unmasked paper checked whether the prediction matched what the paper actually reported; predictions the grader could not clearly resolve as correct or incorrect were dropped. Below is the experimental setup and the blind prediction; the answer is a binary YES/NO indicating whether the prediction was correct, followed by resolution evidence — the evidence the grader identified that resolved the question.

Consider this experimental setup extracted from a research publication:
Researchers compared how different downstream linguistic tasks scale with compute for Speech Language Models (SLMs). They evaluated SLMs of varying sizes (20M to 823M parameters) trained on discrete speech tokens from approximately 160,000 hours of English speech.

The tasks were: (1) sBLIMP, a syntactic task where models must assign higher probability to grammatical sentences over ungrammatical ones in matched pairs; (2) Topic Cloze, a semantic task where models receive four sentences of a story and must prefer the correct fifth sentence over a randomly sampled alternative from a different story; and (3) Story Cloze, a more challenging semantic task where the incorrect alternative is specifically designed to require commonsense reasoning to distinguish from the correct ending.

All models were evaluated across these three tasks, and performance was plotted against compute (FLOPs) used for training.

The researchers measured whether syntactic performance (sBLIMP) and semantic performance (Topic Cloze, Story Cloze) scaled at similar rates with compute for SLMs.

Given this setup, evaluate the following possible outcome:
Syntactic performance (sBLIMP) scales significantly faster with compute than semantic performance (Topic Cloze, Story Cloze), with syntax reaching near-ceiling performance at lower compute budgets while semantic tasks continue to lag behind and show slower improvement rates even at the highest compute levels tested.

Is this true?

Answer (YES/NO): NO